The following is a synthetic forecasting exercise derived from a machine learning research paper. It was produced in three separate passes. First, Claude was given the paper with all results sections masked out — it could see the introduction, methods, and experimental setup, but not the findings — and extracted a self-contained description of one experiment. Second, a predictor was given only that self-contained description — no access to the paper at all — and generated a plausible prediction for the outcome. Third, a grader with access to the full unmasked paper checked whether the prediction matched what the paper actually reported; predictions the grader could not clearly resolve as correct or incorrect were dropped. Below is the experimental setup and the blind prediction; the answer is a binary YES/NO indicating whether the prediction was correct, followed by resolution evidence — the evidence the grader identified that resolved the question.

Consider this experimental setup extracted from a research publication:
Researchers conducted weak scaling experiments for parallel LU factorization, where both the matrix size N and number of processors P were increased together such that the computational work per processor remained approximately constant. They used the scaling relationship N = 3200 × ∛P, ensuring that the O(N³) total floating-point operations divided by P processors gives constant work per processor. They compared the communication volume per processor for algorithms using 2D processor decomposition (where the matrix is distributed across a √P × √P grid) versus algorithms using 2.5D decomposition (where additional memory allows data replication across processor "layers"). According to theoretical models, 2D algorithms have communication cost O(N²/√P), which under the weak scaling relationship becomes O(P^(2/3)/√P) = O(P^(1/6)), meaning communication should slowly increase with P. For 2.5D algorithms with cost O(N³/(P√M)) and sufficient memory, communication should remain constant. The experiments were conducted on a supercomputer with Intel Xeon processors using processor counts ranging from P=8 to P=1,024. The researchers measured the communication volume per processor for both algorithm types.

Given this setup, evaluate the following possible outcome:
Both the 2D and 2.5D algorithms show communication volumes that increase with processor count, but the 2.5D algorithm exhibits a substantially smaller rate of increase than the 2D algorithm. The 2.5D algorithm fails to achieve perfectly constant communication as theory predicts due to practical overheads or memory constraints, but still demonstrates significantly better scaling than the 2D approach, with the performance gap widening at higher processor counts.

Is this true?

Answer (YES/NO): NO